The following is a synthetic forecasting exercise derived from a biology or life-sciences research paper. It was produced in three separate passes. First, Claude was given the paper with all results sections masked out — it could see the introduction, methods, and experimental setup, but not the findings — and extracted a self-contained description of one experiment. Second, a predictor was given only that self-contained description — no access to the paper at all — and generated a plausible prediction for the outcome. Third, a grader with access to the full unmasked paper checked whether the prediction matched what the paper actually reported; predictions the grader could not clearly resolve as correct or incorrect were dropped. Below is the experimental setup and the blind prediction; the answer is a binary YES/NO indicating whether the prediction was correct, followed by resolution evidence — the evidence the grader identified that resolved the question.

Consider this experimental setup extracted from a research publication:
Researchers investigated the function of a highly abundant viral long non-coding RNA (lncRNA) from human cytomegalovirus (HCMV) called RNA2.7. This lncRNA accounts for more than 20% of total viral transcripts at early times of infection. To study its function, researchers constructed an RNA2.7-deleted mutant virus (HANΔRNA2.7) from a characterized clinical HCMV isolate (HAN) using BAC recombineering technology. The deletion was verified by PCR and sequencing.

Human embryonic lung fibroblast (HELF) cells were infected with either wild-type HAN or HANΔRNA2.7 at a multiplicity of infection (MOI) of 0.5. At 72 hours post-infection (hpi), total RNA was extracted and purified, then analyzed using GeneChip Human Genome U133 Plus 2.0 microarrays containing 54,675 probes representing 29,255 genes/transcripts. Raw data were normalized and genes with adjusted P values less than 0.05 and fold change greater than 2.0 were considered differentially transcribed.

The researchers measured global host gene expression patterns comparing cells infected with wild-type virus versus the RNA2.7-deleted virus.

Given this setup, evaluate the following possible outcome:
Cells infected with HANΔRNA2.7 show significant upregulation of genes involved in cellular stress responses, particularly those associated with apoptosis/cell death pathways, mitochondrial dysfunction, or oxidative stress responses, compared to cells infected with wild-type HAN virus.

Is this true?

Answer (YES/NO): NO